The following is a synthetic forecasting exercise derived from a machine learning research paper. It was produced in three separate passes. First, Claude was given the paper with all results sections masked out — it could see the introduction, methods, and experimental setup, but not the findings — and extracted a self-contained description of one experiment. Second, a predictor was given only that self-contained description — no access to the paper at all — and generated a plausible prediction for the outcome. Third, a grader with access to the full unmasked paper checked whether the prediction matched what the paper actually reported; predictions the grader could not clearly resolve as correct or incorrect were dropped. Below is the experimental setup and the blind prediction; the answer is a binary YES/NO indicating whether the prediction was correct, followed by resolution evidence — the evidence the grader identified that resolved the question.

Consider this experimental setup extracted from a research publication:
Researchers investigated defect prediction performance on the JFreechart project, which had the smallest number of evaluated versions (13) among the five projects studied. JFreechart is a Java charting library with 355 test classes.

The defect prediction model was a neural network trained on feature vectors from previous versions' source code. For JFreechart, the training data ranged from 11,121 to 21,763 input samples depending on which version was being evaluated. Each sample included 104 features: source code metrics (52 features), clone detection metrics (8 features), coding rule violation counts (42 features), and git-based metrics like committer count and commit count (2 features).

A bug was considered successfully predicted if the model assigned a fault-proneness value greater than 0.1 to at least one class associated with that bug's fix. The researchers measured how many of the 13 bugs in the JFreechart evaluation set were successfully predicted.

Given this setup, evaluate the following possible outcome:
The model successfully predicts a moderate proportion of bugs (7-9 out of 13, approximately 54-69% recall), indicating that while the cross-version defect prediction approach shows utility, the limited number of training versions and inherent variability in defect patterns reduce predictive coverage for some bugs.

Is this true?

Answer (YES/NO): NO